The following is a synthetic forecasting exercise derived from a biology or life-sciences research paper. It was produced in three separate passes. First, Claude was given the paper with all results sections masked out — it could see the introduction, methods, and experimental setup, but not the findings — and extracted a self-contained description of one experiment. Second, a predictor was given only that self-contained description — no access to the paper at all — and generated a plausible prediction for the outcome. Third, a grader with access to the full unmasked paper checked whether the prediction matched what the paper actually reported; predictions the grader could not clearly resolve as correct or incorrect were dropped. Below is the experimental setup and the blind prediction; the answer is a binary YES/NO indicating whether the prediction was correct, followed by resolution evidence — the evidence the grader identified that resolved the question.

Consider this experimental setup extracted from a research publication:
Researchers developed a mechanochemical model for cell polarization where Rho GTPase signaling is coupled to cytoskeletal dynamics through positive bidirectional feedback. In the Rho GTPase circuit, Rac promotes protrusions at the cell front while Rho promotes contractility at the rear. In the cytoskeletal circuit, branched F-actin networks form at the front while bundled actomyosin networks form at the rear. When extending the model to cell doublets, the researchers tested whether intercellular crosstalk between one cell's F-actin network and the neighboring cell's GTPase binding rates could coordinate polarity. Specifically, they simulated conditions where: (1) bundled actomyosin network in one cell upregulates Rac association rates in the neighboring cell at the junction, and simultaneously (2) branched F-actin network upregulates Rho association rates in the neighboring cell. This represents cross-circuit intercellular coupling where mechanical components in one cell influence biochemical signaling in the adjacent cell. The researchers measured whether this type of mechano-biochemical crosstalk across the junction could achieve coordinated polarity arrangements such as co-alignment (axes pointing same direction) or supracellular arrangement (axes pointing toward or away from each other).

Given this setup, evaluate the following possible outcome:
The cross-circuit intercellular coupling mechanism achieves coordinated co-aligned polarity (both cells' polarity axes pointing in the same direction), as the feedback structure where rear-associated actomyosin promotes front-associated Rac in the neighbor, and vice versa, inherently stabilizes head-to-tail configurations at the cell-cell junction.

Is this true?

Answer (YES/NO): YES